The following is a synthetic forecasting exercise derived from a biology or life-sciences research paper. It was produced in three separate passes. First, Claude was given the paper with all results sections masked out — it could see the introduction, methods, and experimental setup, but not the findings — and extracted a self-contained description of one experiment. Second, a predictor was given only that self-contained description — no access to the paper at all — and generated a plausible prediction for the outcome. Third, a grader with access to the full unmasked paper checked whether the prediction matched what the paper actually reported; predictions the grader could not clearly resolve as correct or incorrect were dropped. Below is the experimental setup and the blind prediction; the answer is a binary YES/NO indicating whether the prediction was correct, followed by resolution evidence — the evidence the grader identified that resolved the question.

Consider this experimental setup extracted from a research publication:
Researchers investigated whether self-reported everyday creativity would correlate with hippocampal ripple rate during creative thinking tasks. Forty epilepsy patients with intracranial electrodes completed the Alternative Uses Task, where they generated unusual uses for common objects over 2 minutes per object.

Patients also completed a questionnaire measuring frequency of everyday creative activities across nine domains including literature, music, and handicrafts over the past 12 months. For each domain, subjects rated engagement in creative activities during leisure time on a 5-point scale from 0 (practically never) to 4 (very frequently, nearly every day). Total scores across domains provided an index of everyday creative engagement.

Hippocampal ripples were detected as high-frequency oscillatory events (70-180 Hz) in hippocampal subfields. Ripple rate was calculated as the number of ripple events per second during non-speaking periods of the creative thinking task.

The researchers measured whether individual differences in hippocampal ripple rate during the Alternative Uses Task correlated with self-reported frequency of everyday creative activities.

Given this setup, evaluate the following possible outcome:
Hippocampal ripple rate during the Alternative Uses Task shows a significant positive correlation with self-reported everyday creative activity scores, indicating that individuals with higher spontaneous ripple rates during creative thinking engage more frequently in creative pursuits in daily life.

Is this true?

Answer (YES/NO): YES